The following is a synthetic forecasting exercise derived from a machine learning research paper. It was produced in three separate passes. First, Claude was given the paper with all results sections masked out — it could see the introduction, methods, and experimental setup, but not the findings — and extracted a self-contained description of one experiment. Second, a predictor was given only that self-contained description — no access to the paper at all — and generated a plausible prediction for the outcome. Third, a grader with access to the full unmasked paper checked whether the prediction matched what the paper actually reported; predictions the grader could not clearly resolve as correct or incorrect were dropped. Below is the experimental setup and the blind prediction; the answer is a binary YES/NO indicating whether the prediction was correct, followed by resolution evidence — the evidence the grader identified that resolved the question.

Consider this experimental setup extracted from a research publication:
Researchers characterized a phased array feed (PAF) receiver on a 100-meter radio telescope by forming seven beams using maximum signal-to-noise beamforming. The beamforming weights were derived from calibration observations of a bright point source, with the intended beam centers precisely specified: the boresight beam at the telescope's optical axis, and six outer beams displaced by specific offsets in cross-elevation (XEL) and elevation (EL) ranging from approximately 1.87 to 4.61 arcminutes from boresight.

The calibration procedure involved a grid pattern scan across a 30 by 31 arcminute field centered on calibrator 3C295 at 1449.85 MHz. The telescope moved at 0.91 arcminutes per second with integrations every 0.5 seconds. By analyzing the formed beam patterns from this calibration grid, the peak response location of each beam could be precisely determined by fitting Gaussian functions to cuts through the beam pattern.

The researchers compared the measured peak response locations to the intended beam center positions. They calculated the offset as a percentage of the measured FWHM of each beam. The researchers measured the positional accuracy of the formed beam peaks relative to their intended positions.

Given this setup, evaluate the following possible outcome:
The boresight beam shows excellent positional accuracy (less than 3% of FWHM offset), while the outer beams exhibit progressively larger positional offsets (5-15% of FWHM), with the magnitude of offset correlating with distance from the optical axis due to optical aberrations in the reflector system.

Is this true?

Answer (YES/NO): NO